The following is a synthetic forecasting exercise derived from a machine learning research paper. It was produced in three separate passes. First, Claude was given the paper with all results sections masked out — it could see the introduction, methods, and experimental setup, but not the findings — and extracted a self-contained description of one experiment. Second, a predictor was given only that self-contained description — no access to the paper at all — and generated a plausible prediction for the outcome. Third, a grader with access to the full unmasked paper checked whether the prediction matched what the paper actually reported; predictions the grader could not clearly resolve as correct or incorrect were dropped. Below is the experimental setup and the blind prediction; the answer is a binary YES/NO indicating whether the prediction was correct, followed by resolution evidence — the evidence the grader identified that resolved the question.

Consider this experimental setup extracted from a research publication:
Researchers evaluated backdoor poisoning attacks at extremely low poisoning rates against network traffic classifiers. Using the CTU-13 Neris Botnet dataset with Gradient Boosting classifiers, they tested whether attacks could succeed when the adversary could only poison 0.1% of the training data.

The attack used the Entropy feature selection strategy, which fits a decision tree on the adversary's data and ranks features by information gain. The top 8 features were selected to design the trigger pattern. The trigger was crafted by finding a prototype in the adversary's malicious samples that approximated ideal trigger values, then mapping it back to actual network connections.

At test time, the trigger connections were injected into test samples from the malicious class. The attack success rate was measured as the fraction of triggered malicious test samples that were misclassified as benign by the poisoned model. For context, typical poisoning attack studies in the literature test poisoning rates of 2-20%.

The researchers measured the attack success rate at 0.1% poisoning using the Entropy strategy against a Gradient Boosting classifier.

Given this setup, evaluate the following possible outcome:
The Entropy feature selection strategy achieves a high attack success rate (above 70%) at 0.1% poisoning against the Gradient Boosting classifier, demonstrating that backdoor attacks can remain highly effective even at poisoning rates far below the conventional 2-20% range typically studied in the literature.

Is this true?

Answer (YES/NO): NO